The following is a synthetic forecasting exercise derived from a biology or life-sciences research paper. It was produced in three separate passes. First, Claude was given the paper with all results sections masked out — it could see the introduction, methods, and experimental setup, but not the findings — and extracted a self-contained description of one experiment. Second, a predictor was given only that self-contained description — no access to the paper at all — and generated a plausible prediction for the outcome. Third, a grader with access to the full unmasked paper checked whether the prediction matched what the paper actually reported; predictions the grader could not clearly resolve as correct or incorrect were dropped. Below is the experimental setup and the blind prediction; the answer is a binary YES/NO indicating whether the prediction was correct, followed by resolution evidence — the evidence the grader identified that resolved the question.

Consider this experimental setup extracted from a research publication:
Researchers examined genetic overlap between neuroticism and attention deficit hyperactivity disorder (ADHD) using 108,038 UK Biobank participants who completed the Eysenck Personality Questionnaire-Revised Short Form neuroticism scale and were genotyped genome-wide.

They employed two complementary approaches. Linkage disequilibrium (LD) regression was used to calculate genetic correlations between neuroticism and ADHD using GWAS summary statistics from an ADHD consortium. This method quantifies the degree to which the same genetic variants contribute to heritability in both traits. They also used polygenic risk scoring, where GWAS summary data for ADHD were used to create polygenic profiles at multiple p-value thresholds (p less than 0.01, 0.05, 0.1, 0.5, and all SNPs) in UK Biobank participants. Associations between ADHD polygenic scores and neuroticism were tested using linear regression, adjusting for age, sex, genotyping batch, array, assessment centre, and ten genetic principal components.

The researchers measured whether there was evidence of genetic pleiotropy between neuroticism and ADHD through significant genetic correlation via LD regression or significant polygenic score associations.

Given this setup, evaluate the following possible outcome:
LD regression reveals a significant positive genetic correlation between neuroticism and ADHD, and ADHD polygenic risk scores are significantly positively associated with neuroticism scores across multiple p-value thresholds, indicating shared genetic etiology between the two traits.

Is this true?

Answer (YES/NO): NO